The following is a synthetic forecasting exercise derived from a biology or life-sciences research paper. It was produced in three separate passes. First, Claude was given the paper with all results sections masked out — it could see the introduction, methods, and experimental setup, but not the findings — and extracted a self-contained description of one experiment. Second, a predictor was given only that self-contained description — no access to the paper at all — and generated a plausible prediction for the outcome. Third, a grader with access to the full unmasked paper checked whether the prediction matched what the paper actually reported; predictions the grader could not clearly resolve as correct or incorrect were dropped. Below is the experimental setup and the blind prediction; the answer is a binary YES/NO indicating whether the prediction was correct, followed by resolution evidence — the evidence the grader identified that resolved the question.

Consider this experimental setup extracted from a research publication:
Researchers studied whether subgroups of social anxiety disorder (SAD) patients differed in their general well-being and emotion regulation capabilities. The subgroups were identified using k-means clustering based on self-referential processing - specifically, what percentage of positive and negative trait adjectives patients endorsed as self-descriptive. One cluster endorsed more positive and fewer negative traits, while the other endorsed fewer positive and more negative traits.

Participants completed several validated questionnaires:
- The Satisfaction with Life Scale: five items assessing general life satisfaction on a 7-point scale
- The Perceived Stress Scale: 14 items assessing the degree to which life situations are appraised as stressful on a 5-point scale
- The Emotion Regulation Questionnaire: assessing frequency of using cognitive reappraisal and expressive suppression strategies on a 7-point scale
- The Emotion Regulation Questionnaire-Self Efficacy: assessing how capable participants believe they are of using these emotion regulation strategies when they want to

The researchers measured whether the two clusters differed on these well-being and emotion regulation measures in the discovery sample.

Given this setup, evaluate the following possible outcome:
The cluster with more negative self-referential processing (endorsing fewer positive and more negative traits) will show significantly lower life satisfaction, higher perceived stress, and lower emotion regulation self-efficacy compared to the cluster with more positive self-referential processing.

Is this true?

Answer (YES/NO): NO